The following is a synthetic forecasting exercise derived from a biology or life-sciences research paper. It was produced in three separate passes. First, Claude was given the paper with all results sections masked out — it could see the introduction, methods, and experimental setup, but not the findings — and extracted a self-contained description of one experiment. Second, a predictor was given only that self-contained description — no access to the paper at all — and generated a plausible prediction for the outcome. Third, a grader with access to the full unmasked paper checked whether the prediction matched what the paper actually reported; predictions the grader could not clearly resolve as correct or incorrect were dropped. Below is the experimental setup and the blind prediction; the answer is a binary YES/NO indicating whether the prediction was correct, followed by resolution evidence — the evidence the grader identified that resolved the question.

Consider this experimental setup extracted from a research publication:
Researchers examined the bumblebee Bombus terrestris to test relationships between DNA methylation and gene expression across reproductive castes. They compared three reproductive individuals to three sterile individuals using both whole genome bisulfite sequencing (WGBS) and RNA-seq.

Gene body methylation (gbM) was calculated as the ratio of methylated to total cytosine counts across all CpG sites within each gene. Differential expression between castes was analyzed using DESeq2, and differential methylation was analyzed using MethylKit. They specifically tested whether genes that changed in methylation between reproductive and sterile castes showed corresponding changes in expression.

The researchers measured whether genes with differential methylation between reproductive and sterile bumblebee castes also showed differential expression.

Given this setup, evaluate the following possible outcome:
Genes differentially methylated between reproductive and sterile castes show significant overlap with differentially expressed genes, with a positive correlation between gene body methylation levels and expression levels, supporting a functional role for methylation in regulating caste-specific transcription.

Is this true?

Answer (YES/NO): NO